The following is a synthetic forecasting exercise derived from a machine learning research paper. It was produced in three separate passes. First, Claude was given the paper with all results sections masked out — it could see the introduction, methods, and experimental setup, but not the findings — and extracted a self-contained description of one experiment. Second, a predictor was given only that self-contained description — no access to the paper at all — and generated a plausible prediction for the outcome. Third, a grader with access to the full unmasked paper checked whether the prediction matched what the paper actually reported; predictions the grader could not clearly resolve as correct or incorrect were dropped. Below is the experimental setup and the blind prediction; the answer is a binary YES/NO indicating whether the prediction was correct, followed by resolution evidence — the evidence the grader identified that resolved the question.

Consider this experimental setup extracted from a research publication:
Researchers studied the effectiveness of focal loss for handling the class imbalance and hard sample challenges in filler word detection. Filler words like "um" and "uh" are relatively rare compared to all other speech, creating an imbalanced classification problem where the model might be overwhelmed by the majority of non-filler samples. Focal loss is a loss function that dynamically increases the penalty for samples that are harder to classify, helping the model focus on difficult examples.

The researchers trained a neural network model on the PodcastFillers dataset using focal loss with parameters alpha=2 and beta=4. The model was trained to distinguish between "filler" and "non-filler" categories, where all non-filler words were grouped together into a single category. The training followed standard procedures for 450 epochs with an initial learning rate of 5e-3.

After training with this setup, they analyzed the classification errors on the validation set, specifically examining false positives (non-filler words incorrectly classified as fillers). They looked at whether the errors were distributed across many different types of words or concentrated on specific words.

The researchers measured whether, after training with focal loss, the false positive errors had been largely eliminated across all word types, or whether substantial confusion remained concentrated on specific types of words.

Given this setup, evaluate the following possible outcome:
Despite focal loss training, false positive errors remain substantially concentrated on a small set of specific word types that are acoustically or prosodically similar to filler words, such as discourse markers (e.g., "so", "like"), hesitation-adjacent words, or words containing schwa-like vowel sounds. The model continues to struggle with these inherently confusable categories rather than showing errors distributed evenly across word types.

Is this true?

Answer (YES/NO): YES